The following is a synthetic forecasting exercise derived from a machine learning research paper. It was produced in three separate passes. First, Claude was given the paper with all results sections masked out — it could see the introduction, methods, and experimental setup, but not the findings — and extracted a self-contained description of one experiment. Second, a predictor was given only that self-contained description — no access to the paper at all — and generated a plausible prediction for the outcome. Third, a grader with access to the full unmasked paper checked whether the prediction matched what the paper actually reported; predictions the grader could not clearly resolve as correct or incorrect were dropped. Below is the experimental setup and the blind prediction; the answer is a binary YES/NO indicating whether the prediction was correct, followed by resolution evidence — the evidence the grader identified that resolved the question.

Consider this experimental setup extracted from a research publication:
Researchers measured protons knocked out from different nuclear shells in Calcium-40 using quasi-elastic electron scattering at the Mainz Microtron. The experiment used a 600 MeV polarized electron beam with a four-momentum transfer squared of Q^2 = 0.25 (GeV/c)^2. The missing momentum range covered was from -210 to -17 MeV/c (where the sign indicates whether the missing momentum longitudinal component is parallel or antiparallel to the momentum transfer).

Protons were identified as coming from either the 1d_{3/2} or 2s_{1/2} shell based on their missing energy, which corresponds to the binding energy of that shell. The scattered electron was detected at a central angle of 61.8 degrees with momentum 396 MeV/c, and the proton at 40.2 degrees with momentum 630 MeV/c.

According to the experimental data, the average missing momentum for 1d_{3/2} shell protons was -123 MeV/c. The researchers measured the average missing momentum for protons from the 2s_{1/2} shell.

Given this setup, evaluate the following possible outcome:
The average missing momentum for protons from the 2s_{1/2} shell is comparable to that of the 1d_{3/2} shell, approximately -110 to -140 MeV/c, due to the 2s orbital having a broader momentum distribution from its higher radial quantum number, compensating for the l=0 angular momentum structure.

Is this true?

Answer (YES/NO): NO